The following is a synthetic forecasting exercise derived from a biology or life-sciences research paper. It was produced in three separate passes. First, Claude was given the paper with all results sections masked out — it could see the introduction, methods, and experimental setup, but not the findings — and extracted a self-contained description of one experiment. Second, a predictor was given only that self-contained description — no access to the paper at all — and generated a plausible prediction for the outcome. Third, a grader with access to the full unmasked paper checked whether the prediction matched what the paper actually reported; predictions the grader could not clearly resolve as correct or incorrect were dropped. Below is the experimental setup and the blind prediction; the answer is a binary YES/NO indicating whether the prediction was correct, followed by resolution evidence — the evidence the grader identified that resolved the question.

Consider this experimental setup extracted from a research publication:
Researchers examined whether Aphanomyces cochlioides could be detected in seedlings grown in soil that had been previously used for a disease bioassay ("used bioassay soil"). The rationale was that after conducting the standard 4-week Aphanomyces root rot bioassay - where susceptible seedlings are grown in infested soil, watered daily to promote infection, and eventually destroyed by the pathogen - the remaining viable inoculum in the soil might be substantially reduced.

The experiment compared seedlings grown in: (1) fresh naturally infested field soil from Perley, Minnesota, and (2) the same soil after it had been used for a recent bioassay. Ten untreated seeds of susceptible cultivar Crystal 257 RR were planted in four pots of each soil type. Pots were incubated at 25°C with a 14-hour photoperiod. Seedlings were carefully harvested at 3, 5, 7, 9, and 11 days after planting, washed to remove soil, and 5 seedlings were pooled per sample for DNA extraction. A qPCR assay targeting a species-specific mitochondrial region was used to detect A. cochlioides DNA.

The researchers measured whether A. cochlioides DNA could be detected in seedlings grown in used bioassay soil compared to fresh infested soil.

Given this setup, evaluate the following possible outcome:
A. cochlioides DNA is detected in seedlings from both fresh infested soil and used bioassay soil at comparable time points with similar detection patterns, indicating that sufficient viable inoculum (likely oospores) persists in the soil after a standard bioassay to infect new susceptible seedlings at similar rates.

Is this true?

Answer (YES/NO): NO